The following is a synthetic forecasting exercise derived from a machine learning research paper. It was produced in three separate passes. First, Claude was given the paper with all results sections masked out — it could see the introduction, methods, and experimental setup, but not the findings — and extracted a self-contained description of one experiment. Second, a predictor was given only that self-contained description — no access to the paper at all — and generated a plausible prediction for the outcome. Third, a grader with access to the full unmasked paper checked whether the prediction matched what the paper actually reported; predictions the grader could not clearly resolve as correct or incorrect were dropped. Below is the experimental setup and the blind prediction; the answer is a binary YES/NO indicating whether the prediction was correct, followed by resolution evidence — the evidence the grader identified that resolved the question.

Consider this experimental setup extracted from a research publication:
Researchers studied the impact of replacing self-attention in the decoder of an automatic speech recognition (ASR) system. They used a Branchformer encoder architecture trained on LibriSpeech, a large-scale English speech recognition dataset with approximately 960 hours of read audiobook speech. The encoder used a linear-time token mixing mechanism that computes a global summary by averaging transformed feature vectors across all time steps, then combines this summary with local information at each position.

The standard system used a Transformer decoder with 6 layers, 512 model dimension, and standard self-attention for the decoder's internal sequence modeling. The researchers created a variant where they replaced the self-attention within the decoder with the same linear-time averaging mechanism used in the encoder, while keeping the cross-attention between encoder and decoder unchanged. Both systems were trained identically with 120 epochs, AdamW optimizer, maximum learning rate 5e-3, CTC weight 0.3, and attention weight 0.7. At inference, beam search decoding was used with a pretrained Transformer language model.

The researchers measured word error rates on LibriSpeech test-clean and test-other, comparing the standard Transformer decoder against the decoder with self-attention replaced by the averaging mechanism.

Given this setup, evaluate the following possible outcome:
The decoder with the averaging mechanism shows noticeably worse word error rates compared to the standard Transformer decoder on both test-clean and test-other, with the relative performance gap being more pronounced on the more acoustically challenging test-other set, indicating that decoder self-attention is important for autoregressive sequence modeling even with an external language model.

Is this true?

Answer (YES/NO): NO